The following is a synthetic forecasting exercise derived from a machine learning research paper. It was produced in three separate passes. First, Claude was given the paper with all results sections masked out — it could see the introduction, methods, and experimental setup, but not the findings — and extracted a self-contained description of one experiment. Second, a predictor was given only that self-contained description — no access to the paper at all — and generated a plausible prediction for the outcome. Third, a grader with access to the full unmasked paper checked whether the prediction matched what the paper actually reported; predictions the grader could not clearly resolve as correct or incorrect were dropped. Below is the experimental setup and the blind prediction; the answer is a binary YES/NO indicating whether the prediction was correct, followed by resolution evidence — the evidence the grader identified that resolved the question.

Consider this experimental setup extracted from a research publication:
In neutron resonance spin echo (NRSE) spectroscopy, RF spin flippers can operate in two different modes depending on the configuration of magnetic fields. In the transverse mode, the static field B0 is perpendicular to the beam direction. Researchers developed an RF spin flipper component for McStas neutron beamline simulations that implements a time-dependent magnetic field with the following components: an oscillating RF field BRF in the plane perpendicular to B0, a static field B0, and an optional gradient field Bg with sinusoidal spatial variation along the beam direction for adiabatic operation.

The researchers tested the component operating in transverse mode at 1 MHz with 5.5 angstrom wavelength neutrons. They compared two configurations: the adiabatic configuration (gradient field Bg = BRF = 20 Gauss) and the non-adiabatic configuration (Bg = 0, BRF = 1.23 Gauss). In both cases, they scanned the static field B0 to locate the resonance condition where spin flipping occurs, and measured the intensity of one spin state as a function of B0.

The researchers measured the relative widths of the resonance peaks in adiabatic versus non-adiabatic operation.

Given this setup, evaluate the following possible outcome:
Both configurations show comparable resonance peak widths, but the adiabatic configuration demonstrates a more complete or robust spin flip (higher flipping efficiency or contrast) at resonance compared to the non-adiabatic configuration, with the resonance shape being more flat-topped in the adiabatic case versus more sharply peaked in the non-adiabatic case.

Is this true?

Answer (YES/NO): NO